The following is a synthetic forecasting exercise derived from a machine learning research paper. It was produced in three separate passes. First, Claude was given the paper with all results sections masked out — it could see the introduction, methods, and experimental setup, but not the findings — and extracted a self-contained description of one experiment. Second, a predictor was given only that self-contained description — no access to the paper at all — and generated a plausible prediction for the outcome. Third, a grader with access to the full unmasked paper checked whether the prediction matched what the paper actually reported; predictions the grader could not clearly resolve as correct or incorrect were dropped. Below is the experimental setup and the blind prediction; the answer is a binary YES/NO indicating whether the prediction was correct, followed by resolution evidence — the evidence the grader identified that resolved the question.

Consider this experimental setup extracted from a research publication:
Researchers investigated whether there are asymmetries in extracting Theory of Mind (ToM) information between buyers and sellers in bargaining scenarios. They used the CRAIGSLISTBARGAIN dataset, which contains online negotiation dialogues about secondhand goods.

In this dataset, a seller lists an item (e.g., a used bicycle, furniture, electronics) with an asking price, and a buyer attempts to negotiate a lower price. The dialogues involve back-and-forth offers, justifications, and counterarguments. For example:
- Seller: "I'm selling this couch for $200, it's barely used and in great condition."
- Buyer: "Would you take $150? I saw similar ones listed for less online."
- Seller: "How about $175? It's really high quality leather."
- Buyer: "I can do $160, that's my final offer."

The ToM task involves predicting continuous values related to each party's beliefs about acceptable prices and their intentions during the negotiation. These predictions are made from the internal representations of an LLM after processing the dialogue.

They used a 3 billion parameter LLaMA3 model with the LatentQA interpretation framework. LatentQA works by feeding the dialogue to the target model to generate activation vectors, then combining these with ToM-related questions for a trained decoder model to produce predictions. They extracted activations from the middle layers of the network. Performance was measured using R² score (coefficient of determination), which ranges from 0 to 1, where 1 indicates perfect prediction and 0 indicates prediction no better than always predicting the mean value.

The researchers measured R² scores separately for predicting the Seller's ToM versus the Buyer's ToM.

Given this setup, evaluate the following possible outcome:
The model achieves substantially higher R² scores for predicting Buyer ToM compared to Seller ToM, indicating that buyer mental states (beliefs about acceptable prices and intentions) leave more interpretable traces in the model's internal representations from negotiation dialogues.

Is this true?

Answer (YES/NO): NO